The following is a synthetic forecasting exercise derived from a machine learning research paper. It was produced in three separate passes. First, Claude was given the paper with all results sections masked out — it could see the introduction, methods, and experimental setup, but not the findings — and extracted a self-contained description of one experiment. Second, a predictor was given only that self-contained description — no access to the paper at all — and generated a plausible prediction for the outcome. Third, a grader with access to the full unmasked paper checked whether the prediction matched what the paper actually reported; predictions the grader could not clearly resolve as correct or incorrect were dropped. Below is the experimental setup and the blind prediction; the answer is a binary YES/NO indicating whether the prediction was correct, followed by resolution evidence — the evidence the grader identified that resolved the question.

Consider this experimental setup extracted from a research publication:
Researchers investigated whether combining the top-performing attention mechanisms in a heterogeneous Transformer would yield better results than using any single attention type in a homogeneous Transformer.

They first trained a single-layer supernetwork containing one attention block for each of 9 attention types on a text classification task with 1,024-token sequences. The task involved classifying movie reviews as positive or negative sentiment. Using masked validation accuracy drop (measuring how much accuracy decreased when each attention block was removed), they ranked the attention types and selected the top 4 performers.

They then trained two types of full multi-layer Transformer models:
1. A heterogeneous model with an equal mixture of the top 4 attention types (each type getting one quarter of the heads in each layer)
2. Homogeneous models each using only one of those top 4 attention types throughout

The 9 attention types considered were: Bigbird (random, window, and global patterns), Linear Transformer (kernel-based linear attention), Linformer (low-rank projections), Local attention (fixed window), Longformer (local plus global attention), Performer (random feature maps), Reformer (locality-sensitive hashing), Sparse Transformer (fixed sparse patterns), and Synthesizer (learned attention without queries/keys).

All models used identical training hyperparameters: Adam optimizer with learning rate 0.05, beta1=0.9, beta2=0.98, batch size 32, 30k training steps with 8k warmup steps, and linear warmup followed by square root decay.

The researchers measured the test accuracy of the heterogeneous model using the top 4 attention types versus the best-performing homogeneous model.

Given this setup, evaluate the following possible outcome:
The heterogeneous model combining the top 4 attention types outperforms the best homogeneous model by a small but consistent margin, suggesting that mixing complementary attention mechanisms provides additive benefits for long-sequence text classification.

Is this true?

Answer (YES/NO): NO